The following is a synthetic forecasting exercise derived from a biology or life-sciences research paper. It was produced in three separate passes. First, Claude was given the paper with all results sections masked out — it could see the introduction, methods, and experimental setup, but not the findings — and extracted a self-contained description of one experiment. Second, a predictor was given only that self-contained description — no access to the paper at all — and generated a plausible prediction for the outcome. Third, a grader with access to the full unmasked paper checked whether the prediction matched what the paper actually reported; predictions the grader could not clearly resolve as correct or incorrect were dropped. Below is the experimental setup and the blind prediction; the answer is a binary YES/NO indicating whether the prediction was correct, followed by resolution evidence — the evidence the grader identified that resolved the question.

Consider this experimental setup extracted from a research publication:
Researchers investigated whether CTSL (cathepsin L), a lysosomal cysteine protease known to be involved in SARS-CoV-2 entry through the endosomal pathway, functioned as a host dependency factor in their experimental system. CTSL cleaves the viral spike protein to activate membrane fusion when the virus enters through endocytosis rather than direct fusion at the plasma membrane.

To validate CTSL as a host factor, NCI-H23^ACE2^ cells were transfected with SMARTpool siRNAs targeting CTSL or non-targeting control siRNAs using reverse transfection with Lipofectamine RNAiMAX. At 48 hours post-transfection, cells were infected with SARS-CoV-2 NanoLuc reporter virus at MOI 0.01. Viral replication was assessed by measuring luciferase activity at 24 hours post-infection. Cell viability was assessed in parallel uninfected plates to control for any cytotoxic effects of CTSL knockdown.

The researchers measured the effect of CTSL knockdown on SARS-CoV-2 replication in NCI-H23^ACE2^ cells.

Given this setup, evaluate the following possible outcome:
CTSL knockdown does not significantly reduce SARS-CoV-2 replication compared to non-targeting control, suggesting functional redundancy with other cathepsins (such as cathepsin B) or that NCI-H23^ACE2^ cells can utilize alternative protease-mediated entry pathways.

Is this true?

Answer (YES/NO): NO